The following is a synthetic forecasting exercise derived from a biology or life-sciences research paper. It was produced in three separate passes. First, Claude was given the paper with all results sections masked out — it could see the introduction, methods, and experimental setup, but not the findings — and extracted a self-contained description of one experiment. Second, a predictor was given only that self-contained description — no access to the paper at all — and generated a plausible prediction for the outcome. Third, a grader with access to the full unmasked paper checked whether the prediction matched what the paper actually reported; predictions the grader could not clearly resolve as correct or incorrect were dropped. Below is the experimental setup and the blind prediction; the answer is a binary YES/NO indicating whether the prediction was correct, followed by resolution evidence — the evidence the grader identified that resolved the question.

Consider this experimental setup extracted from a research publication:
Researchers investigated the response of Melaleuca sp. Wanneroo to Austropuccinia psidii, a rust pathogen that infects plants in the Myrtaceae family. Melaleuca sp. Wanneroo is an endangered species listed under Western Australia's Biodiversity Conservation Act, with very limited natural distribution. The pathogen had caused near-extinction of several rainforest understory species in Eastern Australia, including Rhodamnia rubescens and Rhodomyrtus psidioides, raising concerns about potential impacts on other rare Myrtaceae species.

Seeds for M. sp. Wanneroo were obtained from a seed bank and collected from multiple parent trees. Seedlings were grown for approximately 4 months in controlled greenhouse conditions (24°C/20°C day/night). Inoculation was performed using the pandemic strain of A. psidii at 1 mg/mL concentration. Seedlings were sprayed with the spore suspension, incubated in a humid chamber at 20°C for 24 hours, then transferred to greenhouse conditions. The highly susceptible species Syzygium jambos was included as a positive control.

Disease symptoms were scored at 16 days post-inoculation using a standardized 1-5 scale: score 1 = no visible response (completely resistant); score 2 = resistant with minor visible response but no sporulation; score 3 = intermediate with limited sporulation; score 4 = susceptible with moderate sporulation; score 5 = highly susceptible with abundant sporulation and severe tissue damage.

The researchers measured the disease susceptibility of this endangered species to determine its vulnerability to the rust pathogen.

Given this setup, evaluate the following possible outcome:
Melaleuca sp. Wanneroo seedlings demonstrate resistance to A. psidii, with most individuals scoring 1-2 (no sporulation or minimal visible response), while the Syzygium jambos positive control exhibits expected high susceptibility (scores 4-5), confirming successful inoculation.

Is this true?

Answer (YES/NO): NO